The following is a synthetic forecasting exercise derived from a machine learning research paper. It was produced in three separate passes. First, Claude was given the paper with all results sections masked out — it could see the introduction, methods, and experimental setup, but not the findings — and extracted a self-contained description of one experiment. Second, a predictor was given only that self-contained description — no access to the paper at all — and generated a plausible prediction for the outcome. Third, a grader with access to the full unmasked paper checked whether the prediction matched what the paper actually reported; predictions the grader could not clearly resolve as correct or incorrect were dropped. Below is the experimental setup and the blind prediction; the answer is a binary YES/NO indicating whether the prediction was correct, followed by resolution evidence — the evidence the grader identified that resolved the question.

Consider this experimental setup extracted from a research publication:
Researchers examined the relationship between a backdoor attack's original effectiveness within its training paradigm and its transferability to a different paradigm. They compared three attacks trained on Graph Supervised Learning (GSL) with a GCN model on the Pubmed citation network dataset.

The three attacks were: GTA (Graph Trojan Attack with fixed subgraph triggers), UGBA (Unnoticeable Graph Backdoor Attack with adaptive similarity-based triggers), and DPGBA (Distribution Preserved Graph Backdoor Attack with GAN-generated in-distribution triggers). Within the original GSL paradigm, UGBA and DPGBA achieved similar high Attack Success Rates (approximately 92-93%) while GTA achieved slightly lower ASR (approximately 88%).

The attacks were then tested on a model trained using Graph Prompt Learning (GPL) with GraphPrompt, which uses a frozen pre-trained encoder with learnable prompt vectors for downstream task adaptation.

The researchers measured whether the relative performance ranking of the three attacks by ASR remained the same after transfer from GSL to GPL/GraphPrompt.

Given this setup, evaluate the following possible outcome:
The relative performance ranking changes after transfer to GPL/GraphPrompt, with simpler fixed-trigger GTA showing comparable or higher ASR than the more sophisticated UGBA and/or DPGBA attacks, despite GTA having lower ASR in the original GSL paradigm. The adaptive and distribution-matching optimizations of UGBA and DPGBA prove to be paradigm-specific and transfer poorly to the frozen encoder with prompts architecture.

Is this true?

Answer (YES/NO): YES